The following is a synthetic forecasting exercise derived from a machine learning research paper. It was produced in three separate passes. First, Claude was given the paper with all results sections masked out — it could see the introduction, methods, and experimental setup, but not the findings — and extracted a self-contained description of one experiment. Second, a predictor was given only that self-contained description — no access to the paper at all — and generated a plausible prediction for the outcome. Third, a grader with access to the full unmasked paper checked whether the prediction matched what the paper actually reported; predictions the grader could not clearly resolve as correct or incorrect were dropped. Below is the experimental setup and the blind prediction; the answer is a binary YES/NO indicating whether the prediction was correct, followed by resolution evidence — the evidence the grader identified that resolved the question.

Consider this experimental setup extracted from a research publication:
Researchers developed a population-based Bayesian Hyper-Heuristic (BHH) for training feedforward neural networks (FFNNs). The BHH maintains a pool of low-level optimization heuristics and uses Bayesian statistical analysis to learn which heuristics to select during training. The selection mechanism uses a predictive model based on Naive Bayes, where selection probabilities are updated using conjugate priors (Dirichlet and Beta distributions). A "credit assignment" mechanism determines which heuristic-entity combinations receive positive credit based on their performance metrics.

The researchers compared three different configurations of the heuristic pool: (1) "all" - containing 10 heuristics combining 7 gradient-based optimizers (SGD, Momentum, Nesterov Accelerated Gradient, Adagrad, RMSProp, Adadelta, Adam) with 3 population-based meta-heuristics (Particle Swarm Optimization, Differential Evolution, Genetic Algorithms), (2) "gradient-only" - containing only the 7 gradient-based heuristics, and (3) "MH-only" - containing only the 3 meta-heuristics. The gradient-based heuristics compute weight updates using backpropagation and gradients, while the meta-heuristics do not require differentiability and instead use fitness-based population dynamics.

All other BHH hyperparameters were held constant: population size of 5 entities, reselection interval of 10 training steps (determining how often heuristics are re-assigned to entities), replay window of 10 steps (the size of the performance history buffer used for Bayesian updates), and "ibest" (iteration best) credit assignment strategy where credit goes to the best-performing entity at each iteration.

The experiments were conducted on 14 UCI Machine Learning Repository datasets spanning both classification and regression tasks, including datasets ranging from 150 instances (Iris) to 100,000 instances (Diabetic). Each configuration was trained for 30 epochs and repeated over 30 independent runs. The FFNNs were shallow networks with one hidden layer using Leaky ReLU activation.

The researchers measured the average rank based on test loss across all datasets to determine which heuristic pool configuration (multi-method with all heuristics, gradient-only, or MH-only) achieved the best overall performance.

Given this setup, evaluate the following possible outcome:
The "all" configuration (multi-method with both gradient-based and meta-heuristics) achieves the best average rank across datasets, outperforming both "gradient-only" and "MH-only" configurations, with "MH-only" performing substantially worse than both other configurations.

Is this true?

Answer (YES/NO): NO